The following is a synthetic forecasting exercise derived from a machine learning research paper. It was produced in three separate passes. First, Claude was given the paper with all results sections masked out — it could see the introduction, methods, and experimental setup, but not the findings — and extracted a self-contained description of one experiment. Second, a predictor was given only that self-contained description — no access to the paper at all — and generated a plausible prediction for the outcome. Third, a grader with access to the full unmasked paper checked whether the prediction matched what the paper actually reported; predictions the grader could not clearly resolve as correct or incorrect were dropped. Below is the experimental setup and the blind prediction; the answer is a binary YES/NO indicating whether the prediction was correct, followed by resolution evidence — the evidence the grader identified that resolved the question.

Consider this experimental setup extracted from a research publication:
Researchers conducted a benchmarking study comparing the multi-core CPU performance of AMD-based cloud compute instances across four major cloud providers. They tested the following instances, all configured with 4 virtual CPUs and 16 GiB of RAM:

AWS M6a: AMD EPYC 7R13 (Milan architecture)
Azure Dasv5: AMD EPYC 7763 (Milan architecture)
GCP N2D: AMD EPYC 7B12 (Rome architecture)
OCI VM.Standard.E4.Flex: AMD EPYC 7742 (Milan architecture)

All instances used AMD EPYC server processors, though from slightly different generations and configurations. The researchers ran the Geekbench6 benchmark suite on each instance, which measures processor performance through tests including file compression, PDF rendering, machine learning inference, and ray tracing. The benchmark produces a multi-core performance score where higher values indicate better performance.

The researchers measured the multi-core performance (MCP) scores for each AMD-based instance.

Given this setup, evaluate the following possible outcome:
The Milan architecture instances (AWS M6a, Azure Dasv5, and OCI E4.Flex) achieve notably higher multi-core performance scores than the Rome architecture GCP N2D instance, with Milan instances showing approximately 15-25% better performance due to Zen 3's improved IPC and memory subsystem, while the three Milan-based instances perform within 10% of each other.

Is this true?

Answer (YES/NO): NO